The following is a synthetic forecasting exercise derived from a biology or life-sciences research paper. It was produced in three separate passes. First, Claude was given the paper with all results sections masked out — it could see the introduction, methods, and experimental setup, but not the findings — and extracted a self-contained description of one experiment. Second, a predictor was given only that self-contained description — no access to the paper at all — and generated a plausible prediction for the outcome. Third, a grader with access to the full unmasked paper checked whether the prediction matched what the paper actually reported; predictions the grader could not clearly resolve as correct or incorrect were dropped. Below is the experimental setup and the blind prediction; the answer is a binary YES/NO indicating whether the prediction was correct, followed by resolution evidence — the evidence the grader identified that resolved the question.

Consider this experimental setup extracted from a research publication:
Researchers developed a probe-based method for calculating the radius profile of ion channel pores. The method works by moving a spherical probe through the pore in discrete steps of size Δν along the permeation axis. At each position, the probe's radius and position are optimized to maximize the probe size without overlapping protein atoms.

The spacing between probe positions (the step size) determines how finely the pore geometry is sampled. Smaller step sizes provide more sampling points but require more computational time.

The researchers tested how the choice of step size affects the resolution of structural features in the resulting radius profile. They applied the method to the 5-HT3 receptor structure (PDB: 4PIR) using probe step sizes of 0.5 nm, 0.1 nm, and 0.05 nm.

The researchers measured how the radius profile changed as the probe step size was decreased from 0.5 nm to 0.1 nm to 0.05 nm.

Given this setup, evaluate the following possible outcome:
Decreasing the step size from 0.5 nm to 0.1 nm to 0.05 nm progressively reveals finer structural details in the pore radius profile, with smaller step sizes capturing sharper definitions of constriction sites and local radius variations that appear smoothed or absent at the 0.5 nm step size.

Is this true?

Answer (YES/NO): NO